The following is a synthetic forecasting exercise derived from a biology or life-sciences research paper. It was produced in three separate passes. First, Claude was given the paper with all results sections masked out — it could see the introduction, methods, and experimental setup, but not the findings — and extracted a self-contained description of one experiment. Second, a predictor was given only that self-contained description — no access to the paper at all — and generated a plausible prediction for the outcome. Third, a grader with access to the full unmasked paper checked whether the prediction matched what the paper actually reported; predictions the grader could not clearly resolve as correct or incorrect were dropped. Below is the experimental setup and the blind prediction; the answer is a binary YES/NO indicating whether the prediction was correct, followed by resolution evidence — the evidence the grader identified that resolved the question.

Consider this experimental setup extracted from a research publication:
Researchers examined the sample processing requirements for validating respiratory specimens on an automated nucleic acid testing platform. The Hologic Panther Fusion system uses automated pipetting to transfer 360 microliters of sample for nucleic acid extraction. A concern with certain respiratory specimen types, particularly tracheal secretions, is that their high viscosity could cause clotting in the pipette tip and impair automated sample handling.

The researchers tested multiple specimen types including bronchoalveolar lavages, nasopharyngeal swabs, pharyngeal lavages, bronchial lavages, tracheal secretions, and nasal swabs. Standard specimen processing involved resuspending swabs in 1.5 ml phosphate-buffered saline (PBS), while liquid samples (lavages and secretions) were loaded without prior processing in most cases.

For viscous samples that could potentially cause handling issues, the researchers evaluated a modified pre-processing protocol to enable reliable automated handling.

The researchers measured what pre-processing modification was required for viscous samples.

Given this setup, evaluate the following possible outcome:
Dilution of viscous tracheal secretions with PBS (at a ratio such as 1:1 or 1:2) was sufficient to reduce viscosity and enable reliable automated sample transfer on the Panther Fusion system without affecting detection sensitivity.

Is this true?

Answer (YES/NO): YES